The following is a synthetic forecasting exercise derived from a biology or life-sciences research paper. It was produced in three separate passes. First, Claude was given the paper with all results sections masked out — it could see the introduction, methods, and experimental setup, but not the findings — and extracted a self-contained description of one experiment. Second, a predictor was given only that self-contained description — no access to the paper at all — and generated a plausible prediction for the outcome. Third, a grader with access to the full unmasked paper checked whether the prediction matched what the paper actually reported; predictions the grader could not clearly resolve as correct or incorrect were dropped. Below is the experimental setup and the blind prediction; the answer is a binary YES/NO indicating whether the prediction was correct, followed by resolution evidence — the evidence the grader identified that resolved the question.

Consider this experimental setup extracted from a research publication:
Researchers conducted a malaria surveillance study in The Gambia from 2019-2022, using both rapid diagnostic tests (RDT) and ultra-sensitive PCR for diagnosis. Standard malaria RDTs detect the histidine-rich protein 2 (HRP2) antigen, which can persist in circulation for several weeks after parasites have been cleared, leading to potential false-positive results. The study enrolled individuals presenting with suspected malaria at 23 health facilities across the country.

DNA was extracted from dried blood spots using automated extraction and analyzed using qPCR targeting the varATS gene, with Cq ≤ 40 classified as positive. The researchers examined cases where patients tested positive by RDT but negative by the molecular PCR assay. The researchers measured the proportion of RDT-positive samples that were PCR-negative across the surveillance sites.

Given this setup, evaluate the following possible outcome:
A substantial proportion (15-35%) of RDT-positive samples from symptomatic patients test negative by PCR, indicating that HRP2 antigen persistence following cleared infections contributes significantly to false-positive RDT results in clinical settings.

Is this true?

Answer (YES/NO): NO